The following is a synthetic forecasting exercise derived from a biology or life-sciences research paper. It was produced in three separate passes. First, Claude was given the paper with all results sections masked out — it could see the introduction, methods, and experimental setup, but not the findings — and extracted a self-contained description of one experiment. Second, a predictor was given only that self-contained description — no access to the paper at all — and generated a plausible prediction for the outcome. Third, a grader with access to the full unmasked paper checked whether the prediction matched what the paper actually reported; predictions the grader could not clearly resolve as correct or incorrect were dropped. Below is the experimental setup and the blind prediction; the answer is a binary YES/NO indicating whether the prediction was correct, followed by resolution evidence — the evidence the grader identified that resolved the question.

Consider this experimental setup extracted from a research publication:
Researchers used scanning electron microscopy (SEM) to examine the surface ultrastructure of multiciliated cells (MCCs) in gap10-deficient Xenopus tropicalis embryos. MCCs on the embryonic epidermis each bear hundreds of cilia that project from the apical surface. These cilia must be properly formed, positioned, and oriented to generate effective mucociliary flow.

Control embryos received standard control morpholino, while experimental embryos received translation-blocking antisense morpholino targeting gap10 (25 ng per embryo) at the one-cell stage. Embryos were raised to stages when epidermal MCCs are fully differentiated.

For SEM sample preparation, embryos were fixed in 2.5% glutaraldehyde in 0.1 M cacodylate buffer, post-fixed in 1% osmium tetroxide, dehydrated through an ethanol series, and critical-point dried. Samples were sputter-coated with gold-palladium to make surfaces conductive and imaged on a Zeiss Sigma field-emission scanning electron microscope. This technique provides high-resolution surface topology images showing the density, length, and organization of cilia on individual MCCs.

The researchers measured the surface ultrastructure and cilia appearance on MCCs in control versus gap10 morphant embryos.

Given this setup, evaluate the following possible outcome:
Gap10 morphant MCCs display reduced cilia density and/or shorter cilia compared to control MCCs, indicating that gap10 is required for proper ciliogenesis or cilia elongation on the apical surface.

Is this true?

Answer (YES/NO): YES